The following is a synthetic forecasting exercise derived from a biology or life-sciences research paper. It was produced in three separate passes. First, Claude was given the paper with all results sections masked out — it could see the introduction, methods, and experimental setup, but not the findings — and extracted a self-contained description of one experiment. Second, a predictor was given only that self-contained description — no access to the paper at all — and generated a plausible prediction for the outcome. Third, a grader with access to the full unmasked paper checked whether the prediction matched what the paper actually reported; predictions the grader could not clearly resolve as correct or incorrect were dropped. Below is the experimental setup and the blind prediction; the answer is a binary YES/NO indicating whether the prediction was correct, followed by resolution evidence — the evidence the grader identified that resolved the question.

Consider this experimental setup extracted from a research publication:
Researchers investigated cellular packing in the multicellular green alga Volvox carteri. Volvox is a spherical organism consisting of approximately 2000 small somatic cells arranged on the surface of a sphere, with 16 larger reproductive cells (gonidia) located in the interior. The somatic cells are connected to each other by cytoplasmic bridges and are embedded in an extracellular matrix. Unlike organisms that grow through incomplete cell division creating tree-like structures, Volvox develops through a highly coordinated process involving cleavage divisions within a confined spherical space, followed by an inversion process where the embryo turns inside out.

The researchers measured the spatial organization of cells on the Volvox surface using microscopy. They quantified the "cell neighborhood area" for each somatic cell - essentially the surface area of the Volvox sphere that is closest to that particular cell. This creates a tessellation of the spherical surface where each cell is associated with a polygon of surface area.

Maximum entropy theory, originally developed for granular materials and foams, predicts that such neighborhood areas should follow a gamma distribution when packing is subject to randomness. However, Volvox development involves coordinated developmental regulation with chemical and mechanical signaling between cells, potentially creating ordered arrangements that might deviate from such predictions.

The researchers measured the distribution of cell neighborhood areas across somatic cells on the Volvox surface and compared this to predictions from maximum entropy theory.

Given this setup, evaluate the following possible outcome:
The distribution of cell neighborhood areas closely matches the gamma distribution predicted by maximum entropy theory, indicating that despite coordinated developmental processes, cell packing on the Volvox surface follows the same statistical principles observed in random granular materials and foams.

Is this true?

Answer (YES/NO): YES